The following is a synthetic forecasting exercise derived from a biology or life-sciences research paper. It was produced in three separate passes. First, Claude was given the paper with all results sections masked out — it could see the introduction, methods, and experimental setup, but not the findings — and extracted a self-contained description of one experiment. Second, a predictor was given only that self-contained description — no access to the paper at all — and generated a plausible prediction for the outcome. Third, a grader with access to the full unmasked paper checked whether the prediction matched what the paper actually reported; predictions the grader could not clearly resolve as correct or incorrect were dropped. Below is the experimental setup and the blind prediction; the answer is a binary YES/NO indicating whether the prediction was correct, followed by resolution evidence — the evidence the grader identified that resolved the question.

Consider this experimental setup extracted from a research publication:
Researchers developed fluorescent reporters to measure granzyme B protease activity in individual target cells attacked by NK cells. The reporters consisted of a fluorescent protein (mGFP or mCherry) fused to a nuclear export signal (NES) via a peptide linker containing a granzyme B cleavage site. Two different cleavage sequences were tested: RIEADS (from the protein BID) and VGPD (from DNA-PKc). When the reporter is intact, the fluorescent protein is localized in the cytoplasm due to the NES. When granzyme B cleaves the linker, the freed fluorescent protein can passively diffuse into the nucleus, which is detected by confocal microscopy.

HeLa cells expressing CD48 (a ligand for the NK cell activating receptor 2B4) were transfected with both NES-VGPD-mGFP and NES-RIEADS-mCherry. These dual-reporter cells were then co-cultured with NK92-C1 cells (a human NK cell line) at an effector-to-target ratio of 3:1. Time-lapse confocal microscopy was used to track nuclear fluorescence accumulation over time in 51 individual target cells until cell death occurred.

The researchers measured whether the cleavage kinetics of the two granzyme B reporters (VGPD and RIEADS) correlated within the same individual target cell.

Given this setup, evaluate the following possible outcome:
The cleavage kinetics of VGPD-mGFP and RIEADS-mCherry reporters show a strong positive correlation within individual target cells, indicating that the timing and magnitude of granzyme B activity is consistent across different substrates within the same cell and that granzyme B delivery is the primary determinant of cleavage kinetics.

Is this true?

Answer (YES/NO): YES